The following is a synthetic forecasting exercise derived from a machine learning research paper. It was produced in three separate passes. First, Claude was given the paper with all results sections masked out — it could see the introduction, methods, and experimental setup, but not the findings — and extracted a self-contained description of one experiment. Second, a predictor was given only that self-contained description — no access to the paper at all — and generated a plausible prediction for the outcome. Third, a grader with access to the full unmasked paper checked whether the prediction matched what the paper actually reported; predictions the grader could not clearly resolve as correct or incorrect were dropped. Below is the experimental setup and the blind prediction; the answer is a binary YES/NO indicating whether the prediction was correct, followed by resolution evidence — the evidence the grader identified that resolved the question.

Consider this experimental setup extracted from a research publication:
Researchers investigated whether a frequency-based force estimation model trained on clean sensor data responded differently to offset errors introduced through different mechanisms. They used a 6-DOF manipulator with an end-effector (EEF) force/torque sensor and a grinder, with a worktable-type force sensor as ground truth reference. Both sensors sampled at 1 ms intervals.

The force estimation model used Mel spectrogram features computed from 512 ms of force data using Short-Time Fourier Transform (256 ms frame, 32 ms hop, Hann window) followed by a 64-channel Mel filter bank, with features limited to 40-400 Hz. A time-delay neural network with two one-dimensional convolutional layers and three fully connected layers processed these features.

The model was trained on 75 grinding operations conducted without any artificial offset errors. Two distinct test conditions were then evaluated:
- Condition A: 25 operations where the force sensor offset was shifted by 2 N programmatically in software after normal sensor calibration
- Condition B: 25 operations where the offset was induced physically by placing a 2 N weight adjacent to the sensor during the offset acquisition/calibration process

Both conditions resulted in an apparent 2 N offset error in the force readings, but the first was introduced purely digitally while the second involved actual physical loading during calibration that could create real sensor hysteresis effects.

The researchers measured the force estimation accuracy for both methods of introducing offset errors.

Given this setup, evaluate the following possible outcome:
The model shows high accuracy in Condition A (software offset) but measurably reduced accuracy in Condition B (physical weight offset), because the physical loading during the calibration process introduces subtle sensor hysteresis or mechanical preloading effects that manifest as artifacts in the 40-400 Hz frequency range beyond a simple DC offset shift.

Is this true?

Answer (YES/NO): NO